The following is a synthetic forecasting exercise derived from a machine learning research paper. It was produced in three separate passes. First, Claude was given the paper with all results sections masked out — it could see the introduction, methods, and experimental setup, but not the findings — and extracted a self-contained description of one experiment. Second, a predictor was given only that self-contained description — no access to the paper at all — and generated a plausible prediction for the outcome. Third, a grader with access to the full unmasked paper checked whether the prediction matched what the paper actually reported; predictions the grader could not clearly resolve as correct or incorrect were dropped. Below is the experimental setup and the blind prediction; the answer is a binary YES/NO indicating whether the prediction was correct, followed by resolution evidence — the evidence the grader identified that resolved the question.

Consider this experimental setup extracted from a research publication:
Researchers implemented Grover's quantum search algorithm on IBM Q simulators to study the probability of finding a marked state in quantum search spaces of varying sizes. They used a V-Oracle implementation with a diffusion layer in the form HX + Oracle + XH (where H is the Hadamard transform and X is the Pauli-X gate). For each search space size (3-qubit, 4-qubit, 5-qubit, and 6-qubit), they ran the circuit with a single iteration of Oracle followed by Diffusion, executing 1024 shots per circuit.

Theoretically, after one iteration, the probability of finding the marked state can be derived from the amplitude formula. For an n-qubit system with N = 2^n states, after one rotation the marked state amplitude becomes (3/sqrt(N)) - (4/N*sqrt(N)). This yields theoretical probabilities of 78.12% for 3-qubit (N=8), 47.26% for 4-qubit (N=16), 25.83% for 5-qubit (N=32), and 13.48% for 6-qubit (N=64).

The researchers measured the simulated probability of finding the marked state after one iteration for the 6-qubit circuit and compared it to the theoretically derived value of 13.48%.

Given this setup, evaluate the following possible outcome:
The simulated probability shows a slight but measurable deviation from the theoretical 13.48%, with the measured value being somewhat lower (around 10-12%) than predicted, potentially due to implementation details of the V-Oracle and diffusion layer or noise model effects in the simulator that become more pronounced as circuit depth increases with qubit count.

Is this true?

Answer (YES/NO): NO